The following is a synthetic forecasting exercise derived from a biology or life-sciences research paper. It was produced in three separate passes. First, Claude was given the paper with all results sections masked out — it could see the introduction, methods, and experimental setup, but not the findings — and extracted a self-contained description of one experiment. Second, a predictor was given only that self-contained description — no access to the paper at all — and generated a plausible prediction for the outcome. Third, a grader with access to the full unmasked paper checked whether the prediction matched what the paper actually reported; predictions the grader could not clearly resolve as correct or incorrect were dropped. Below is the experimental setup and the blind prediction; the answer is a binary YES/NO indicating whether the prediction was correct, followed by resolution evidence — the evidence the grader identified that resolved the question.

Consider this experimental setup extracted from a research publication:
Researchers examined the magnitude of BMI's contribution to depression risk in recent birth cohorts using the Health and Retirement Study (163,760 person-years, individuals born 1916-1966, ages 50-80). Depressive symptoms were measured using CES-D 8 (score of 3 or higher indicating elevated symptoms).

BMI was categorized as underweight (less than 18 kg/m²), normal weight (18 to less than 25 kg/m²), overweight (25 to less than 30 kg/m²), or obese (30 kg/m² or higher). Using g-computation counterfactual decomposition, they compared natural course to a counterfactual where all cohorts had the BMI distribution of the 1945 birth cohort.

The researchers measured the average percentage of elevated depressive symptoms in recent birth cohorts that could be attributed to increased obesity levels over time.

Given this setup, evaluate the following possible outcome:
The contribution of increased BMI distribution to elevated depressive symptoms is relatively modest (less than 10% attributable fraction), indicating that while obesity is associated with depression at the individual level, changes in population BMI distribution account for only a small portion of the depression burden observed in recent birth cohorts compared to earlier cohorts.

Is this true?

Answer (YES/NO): YES